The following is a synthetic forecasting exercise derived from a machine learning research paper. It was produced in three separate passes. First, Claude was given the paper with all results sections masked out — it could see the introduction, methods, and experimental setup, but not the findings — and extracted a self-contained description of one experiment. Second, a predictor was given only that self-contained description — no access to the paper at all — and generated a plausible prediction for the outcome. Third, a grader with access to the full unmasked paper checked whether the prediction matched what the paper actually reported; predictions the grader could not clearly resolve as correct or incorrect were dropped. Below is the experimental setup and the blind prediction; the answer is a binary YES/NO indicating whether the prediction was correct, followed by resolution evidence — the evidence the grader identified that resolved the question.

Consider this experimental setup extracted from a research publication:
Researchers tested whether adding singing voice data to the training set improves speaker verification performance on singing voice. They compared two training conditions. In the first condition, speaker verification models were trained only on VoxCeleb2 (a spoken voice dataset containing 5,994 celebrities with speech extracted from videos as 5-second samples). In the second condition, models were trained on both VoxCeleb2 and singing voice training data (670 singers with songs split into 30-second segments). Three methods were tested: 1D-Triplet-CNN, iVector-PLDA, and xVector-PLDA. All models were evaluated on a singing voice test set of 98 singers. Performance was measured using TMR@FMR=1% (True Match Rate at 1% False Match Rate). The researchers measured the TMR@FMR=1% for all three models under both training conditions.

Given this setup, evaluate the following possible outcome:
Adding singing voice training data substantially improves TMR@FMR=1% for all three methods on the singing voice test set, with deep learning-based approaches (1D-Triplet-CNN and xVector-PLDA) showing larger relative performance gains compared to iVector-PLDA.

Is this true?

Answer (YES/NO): NO